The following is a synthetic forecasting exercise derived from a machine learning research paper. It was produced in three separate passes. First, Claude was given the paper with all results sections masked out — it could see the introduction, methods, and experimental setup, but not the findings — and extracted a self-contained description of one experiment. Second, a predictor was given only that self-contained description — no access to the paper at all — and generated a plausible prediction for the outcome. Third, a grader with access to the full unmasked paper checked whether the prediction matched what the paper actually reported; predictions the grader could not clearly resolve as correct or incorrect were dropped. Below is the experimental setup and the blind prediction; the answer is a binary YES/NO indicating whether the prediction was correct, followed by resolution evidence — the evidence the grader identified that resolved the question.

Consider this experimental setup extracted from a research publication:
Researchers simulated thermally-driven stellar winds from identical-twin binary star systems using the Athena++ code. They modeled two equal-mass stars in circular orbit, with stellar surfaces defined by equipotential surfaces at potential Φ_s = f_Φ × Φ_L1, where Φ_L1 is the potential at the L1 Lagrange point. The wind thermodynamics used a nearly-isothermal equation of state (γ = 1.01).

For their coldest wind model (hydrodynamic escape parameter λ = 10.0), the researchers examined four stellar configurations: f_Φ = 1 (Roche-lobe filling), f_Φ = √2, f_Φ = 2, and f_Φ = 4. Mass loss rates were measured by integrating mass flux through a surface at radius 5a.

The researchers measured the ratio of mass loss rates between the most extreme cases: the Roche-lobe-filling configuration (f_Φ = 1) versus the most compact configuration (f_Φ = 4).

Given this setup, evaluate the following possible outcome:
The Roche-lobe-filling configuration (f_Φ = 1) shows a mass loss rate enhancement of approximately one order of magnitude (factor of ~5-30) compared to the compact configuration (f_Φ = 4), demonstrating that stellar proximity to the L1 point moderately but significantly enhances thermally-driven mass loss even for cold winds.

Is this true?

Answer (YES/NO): NO